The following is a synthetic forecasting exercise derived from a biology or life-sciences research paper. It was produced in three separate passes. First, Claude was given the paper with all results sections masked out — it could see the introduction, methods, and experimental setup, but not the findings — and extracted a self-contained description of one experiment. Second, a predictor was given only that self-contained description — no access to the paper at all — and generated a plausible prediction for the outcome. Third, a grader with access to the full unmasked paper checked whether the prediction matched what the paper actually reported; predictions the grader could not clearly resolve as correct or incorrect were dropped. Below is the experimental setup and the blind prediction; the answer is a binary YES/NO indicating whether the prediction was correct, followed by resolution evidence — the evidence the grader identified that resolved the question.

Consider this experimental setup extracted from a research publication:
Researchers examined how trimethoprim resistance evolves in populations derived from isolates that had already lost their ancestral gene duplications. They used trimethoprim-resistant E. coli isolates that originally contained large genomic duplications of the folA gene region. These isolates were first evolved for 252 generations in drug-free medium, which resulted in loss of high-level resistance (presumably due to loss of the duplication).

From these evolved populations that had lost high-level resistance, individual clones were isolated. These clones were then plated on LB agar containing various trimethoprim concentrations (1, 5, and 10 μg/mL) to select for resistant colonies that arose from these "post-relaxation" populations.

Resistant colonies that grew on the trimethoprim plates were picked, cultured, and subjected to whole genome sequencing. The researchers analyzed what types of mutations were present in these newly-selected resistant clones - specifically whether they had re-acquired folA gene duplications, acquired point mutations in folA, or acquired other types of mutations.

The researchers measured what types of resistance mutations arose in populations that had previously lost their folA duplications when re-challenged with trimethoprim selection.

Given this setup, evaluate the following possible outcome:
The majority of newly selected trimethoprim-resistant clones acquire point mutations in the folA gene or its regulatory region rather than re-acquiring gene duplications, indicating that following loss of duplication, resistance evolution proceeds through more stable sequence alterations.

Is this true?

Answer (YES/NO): NO